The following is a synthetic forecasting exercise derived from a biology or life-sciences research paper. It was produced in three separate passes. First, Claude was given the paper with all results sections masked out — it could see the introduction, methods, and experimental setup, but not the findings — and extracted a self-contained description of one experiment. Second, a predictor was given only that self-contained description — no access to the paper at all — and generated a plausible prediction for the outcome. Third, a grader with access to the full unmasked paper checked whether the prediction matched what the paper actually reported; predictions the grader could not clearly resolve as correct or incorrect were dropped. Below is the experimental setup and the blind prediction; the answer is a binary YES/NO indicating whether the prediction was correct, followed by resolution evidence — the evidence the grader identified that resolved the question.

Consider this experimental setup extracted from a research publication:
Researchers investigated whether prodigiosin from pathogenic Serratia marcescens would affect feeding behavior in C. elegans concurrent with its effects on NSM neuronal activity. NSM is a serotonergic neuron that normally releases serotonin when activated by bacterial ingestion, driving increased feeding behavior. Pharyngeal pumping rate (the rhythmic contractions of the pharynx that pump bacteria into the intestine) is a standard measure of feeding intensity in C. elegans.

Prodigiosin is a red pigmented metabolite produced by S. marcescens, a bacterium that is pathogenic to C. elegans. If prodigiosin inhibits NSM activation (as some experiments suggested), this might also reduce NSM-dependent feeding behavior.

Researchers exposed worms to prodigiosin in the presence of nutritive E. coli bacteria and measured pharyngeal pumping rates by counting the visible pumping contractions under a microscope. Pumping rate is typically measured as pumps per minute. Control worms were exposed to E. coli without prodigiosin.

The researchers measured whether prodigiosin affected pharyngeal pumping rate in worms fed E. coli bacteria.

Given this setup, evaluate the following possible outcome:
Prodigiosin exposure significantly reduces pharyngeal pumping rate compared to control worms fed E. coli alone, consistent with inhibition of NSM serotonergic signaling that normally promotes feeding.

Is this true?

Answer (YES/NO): YES